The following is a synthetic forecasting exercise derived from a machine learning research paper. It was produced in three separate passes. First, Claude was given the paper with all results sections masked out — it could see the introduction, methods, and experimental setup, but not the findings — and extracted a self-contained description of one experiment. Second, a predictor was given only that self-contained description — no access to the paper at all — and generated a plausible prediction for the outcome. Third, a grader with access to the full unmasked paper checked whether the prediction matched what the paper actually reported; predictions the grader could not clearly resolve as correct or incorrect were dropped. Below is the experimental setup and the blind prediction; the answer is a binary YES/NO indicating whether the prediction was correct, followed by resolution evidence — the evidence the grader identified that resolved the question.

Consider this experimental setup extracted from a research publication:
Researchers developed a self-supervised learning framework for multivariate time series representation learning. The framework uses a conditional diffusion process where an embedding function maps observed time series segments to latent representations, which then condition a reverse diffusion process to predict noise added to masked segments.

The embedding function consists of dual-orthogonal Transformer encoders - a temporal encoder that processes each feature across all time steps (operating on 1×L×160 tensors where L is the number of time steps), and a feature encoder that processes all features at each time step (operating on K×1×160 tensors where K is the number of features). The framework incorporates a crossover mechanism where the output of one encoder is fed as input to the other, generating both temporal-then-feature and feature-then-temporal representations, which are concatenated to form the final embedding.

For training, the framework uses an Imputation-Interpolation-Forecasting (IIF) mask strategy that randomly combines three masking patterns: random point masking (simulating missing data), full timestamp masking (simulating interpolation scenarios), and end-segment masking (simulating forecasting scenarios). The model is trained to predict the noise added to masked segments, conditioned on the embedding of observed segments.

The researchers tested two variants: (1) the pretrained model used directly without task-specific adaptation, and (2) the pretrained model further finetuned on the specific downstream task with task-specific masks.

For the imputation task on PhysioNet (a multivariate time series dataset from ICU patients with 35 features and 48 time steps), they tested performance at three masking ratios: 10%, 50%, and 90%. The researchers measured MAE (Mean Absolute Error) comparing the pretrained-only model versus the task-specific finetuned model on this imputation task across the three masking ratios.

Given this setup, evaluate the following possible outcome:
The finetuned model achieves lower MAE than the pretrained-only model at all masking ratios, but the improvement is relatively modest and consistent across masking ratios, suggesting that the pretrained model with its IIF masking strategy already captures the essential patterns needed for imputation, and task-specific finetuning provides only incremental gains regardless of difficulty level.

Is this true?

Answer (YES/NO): NO